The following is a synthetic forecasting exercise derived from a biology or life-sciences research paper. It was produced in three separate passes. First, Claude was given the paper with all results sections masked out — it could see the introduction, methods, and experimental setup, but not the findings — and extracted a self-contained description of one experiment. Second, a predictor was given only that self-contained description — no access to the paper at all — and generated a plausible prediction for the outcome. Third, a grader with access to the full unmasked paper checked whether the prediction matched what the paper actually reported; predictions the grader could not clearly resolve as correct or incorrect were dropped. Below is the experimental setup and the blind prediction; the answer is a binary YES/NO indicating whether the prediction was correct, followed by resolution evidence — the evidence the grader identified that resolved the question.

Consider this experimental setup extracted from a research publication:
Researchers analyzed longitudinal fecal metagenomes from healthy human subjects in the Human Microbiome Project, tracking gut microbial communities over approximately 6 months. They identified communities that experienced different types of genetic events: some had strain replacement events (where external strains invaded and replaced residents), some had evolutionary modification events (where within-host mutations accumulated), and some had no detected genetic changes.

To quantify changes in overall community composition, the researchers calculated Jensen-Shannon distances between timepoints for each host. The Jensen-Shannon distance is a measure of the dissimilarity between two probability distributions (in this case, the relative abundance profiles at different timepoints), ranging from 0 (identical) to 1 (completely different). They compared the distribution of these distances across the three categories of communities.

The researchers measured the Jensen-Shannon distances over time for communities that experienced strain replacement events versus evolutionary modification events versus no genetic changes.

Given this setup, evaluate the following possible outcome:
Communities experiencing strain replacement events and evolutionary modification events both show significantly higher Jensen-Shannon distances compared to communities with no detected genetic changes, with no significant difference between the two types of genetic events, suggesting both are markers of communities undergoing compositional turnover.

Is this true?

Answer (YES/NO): NO